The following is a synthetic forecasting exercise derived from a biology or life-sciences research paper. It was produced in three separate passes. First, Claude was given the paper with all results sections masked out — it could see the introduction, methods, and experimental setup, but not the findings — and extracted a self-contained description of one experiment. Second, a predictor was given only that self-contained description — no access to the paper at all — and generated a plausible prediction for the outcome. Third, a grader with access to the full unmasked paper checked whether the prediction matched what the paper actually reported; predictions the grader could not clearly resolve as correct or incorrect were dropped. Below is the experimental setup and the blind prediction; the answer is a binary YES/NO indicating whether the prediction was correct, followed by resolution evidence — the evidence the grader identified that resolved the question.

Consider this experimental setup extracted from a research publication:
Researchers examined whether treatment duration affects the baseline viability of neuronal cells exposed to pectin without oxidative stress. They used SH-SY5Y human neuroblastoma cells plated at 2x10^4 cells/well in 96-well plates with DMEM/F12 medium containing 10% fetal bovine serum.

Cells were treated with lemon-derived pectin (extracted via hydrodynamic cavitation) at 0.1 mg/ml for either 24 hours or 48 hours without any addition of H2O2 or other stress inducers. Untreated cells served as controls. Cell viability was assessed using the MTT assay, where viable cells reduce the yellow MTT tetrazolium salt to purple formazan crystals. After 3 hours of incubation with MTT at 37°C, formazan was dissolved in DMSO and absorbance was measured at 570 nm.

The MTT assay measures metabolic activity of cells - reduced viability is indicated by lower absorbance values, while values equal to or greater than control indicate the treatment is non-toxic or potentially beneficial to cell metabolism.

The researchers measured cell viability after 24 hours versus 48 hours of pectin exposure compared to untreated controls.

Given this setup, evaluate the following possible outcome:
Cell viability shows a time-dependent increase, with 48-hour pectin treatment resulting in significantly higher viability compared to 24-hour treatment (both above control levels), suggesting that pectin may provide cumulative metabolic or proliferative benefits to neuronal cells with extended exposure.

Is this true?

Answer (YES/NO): NO